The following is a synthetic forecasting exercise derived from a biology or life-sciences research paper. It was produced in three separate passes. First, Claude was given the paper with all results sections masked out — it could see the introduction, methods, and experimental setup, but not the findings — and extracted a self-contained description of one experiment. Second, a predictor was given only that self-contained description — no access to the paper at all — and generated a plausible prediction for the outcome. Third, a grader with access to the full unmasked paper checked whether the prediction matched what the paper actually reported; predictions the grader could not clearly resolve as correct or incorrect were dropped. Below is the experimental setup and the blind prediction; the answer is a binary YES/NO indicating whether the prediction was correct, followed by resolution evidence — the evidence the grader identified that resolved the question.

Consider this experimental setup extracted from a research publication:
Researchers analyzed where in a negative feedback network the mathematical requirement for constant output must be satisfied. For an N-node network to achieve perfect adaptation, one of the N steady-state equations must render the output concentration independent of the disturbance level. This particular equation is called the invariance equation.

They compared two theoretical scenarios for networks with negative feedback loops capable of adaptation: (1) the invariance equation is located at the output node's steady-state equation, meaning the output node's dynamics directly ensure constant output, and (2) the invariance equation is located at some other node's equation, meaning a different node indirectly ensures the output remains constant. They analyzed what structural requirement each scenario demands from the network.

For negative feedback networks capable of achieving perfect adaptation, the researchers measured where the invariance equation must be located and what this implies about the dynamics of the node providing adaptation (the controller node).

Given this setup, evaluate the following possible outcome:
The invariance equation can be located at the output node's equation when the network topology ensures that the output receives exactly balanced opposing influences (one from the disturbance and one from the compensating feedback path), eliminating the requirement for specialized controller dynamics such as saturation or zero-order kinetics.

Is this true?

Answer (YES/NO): NO